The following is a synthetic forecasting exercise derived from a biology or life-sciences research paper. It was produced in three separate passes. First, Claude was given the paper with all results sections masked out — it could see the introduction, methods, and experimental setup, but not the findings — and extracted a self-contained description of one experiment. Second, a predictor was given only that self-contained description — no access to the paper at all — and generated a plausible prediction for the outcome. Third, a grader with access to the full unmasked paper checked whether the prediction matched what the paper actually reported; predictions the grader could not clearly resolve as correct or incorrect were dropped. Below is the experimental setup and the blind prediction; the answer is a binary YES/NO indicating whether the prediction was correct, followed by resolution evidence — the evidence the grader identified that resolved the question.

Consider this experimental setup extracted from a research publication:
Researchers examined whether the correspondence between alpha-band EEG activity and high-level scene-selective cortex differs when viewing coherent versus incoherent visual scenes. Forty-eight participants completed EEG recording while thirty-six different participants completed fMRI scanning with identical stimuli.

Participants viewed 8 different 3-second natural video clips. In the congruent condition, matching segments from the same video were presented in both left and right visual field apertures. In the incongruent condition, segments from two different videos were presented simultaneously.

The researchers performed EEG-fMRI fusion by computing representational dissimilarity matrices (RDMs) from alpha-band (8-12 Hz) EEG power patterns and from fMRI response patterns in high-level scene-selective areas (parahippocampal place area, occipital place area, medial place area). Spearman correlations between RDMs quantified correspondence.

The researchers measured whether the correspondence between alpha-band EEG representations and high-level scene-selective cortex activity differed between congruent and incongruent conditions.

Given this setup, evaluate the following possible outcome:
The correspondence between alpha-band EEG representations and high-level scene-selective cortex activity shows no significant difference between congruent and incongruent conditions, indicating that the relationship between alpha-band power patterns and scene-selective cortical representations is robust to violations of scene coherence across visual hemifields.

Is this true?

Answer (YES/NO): YES